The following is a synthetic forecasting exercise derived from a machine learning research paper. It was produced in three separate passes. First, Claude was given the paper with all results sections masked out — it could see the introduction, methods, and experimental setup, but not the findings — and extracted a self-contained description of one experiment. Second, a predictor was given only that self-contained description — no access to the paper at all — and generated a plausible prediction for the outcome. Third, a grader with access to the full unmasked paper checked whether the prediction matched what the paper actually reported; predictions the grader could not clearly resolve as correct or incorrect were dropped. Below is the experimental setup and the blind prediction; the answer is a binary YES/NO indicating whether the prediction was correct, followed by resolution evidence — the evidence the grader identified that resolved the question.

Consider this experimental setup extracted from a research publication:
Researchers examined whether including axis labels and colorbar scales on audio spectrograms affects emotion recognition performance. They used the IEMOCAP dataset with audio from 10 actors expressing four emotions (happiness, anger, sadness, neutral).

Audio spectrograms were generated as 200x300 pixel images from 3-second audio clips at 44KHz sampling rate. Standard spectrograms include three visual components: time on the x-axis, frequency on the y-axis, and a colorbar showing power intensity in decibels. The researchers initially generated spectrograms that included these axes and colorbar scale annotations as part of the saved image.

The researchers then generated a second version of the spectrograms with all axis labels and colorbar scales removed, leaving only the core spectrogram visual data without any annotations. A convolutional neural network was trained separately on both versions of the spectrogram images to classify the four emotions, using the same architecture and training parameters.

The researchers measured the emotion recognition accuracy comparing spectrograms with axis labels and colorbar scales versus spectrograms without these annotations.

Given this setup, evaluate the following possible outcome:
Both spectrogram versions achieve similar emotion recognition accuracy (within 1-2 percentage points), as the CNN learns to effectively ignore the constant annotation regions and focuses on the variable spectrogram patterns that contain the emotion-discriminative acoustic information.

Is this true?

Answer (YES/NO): NO